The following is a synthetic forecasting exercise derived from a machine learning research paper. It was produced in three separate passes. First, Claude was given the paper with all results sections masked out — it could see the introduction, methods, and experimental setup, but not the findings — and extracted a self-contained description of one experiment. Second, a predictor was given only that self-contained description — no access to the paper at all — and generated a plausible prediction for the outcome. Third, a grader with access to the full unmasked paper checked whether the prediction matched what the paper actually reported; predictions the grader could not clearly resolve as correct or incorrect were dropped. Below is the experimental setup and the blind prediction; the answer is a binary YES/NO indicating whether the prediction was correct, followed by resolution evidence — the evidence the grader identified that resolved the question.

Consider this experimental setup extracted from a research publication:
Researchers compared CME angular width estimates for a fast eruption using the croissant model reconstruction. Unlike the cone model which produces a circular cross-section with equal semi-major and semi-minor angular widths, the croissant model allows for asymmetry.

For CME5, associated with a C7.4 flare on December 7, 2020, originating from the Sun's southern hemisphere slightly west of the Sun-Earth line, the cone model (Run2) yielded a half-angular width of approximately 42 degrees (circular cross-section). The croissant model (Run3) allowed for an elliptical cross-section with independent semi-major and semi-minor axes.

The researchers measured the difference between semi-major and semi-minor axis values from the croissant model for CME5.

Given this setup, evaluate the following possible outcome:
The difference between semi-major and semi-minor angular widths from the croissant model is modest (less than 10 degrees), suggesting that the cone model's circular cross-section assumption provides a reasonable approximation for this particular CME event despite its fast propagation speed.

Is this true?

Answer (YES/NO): NO